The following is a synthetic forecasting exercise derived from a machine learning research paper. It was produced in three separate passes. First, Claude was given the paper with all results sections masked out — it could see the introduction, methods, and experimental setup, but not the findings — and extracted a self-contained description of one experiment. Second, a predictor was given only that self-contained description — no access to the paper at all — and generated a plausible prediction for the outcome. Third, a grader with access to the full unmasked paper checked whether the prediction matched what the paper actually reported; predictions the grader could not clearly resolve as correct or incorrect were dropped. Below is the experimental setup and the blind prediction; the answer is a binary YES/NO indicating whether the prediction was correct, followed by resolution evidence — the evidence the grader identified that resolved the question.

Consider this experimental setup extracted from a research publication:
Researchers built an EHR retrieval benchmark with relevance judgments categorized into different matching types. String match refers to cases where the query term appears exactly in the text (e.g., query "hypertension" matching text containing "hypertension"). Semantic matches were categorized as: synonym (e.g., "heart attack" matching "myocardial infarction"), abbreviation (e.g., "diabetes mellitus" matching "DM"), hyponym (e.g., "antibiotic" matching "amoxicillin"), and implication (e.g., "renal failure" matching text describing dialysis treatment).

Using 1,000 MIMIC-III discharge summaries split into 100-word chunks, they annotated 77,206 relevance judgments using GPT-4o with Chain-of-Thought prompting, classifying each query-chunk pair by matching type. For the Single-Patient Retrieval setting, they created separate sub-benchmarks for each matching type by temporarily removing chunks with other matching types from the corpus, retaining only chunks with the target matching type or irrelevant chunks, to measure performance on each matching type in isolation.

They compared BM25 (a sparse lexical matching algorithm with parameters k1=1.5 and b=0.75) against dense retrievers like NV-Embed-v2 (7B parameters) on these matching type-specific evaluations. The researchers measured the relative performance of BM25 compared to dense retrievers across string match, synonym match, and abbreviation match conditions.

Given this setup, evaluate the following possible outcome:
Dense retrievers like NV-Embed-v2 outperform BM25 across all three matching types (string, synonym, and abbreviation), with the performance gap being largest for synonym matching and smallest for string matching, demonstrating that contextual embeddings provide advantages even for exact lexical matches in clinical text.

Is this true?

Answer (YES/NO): YES